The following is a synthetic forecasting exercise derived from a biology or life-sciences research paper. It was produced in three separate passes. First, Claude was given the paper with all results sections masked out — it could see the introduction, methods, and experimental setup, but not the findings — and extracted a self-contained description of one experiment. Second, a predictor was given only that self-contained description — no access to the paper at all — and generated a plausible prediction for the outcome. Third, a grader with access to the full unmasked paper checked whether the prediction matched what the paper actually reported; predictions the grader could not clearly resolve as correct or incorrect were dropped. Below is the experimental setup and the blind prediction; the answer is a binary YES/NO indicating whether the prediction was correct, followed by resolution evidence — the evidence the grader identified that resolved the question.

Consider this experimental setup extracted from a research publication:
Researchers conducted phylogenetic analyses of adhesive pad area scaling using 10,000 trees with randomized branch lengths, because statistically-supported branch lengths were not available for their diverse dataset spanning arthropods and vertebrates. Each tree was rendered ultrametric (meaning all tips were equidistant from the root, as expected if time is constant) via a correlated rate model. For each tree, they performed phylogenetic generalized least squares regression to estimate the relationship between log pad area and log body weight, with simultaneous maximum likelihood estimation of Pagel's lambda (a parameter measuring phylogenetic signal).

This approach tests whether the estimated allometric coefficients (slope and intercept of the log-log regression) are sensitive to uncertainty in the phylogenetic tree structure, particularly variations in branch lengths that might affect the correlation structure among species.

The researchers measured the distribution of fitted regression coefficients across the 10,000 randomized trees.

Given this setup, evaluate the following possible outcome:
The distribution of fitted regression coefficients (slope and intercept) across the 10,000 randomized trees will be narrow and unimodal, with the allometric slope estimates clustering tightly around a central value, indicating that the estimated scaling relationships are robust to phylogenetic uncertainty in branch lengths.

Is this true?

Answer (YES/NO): YES